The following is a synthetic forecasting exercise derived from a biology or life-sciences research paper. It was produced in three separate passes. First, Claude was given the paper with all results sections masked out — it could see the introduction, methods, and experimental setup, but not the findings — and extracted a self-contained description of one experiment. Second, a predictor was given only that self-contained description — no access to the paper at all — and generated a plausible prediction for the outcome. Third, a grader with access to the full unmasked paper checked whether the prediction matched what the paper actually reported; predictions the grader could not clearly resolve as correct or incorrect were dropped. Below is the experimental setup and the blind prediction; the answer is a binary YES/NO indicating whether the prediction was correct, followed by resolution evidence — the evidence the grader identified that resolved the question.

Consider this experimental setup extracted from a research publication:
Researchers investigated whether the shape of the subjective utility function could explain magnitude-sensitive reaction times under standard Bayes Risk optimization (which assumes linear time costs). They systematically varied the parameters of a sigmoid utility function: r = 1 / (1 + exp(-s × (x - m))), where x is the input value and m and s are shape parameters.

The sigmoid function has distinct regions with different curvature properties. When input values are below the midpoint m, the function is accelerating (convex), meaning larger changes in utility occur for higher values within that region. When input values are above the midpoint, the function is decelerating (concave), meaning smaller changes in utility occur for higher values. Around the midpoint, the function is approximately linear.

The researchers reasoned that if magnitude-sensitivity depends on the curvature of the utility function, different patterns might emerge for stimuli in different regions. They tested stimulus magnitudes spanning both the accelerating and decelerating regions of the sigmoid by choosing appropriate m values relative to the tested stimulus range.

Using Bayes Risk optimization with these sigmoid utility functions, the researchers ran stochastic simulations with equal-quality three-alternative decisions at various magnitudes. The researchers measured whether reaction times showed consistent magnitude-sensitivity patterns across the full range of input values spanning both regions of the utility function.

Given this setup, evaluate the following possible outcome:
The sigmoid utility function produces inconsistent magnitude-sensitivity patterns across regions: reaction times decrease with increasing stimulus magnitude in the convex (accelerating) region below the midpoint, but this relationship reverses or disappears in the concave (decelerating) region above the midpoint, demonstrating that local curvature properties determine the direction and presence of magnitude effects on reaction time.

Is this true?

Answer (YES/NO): NO